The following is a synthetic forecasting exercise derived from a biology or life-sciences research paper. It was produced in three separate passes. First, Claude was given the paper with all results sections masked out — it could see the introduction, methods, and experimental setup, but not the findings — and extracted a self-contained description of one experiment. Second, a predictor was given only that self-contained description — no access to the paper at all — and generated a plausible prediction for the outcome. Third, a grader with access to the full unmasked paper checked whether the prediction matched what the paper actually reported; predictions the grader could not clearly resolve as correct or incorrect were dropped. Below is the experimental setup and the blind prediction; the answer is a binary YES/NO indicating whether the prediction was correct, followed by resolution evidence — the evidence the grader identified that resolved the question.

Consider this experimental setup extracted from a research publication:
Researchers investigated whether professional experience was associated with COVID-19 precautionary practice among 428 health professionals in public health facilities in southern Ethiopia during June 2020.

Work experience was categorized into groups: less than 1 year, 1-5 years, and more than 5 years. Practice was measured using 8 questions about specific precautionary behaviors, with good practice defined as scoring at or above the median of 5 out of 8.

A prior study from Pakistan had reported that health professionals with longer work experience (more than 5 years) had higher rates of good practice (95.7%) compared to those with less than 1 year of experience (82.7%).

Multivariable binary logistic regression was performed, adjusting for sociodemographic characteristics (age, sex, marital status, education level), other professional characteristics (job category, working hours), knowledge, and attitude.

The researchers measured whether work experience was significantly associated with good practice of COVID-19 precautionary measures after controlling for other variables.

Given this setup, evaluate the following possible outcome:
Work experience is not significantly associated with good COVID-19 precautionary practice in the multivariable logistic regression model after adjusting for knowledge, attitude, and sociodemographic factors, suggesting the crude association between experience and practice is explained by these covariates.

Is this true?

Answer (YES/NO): YES